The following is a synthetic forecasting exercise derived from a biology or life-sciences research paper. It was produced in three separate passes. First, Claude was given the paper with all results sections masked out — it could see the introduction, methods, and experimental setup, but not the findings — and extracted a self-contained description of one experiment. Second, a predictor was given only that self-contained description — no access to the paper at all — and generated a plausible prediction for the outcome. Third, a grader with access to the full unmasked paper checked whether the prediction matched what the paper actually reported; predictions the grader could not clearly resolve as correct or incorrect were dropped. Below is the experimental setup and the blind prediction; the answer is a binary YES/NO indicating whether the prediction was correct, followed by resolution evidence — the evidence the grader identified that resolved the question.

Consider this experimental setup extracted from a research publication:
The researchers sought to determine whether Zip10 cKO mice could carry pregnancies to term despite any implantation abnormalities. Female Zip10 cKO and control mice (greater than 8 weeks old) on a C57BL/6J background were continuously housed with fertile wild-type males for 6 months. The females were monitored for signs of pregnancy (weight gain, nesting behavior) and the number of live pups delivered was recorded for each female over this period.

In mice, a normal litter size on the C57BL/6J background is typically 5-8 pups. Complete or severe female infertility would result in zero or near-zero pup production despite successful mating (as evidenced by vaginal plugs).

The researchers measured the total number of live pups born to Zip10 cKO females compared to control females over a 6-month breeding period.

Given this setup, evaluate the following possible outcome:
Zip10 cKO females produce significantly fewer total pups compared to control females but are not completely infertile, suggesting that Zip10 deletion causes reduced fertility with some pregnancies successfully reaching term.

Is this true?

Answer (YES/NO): YES